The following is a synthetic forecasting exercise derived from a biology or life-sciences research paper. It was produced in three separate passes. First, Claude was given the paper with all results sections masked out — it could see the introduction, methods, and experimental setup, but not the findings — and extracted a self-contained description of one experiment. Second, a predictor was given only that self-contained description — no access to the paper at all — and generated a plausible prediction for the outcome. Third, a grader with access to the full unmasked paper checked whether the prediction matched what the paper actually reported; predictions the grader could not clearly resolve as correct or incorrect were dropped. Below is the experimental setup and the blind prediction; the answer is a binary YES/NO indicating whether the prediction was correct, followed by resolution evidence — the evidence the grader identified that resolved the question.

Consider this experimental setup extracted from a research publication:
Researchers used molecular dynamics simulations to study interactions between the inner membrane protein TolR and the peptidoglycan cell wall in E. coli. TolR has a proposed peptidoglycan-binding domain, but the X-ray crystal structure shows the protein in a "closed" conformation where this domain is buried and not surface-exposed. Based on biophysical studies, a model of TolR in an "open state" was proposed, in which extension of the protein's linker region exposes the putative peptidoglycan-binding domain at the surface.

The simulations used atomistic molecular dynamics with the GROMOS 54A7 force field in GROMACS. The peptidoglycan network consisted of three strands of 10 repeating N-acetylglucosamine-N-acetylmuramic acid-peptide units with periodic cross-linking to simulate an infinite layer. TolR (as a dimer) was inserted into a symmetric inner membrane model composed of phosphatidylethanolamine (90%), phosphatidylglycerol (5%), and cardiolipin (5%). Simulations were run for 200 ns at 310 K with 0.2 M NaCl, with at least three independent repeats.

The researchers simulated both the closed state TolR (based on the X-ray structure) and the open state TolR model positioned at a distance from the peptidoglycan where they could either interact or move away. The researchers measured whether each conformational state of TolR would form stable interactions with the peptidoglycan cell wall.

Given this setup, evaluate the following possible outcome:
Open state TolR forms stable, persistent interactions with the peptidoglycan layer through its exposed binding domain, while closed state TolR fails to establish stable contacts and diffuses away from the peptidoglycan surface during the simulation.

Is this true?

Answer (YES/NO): NO